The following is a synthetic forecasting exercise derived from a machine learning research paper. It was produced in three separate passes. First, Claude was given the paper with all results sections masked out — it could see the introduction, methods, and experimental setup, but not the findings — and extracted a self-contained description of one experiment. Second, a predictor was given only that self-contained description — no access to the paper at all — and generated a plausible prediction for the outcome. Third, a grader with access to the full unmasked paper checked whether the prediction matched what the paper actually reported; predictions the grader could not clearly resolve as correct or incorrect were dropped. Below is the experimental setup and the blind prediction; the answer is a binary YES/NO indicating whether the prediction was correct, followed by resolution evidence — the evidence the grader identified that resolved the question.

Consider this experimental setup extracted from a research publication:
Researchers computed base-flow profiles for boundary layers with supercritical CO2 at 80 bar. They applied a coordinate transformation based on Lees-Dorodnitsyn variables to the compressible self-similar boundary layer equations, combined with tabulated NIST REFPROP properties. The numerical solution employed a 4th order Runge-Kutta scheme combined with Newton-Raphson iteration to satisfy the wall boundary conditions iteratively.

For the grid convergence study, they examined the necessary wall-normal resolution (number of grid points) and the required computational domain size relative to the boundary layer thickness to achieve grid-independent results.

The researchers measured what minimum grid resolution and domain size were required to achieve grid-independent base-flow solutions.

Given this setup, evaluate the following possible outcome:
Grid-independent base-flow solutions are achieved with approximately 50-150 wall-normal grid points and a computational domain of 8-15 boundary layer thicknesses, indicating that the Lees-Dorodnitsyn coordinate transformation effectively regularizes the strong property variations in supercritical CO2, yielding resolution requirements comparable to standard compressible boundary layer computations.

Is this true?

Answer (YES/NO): NO